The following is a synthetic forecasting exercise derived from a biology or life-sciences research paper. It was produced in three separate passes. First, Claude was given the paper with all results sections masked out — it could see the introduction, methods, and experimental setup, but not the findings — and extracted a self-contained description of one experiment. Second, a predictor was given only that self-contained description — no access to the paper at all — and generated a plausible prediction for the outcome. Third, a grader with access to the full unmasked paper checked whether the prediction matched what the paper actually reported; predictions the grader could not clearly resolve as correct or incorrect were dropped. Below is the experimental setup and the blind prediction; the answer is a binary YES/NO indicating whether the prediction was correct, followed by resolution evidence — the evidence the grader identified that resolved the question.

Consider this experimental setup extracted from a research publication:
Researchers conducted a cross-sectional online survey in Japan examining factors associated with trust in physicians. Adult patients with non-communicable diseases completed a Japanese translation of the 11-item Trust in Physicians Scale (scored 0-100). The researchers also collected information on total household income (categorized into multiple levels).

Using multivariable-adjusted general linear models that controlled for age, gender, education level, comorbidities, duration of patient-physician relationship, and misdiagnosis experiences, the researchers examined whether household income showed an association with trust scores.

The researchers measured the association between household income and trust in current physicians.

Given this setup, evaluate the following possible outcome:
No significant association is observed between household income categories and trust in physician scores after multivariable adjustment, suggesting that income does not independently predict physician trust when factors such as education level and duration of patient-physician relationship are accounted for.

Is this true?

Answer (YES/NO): NO